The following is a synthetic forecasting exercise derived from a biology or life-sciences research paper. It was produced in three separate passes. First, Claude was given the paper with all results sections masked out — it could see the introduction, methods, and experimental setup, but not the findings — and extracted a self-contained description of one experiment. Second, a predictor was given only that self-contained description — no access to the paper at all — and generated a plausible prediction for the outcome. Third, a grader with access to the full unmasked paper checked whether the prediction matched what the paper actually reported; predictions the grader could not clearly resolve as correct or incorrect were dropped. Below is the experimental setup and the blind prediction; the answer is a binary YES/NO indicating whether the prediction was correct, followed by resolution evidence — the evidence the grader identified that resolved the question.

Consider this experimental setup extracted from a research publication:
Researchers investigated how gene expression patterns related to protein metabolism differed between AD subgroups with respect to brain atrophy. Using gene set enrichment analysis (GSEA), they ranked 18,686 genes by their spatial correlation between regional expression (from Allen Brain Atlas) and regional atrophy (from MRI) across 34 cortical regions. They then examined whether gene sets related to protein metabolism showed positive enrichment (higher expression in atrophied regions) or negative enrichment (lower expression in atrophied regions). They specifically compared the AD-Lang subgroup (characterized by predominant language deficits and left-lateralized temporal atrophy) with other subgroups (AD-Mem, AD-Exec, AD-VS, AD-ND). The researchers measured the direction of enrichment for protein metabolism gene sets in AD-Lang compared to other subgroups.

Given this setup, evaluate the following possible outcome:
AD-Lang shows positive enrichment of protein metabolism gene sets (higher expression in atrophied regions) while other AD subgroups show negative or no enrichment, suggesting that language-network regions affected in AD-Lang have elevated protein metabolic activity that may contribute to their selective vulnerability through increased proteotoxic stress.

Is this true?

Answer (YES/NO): YES